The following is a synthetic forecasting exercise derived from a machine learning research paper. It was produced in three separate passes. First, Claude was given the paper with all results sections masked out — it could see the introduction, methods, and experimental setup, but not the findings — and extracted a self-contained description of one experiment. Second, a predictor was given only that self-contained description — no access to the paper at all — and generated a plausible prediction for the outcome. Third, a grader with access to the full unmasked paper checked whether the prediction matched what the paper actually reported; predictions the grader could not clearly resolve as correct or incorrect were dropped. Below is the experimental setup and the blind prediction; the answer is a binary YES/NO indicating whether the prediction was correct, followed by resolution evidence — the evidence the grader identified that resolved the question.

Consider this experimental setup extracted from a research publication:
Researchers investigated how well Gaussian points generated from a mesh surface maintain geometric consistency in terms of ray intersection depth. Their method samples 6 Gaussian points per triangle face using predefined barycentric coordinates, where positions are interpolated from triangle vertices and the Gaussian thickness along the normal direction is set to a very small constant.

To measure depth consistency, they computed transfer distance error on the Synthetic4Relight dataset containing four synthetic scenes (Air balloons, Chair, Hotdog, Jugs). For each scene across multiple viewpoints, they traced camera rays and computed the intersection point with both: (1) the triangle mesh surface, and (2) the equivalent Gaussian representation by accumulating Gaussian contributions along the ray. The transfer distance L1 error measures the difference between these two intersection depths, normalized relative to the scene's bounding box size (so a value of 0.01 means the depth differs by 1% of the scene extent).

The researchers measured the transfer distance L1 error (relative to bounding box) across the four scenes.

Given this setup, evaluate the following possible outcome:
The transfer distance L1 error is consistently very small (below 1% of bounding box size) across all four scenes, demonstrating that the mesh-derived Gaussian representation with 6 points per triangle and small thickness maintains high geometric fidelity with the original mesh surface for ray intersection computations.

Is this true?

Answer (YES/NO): NO